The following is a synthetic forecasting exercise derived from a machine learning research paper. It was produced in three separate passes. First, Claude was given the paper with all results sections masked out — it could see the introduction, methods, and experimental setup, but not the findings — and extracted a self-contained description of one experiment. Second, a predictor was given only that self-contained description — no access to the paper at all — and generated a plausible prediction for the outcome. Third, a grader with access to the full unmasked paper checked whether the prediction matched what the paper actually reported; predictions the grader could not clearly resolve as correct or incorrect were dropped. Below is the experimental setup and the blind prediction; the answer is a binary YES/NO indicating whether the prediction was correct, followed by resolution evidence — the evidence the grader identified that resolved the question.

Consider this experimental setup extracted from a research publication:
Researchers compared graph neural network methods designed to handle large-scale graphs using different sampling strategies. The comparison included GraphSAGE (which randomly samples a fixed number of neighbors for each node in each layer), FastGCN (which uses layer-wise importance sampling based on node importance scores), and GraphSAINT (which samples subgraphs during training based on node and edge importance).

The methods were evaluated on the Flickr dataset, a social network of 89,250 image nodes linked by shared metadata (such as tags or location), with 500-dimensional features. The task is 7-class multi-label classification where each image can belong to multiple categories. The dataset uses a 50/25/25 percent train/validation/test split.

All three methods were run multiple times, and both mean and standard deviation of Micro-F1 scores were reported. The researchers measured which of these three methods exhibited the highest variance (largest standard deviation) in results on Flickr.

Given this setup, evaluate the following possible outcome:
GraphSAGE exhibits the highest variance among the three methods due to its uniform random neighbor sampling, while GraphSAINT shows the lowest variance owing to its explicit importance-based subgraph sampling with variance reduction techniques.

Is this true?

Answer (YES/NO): YES